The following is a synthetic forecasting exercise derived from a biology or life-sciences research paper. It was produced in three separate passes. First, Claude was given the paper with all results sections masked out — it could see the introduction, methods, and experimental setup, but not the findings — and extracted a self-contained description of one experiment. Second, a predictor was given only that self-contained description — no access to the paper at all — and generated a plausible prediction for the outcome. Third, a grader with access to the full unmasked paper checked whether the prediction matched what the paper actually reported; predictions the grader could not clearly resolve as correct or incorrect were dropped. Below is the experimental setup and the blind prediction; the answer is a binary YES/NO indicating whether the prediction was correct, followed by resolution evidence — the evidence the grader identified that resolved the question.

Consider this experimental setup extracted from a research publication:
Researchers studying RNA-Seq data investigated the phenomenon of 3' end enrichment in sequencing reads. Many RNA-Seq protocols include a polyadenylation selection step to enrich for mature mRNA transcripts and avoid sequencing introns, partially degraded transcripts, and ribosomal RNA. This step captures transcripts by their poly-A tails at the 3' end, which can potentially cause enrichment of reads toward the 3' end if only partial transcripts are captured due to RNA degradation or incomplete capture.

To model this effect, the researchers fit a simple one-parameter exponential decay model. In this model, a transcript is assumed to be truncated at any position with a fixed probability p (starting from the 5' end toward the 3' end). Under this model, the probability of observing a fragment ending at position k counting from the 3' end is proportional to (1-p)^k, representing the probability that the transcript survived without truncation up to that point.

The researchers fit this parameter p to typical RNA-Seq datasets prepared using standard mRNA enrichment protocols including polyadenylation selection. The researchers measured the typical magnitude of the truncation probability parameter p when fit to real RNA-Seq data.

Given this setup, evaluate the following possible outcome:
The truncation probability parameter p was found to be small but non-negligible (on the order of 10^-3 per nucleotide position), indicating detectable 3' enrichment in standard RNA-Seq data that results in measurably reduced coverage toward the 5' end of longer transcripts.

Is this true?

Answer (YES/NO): NO